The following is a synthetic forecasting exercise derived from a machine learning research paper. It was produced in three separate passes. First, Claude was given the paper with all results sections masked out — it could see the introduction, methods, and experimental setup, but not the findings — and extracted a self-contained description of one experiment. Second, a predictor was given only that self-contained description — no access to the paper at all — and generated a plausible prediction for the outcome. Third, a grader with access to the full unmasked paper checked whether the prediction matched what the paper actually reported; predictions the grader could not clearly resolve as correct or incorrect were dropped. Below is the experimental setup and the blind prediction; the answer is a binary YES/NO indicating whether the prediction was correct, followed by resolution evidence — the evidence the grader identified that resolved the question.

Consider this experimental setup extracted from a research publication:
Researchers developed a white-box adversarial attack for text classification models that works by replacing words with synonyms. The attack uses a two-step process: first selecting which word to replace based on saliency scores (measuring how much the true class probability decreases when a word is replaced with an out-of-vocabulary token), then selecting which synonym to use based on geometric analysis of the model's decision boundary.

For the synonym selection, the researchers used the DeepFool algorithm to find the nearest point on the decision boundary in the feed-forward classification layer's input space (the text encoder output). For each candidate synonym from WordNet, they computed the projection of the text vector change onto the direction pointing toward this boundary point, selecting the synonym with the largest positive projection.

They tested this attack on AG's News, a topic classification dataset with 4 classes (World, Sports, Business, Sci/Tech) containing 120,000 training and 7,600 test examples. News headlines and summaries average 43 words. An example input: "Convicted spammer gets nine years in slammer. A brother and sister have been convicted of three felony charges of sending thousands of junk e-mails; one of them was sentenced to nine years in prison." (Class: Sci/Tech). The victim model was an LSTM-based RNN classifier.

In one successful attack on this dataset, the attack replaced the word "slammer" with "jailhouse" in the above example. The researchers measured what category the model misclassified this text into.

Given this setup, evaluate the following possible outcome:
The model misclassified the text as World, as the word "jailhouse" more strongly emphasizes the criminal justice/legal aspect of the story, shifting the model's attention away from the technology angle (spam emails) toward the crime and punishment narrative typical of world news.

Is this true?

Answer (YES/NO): NO